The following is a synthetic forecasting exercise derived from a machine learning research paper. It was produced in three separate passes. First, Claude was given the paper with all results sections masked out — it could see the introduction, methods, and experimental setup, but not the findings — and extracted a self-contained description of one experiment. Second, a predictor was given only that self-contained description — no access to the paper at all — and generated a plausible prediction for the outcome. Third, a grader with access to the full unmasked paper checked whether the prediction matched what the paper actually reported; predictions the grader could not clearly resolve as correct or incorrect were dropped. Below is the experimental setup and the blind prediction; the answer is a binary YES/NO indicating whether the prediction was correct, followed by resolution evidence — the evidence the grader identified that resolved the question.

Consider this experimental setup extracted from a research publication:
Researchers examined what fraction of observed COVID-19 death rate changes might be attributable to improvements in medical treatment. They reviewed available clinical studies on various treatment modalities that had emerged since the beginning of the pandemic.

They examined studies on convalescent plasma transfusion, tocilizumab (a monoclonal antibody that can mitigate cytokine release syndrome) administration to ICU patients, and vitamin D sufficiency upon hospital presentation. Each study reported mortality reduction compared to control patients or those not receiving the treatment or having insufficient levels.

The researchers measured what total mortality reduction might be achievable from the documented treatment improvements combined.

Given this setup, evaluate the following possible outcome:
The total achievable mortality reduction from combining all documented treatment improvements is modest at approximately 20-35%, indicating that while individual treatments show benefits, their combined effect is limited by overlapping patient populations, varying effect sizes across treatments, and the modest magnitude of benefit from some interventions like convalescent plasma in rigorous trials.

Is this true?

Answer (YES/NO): NO